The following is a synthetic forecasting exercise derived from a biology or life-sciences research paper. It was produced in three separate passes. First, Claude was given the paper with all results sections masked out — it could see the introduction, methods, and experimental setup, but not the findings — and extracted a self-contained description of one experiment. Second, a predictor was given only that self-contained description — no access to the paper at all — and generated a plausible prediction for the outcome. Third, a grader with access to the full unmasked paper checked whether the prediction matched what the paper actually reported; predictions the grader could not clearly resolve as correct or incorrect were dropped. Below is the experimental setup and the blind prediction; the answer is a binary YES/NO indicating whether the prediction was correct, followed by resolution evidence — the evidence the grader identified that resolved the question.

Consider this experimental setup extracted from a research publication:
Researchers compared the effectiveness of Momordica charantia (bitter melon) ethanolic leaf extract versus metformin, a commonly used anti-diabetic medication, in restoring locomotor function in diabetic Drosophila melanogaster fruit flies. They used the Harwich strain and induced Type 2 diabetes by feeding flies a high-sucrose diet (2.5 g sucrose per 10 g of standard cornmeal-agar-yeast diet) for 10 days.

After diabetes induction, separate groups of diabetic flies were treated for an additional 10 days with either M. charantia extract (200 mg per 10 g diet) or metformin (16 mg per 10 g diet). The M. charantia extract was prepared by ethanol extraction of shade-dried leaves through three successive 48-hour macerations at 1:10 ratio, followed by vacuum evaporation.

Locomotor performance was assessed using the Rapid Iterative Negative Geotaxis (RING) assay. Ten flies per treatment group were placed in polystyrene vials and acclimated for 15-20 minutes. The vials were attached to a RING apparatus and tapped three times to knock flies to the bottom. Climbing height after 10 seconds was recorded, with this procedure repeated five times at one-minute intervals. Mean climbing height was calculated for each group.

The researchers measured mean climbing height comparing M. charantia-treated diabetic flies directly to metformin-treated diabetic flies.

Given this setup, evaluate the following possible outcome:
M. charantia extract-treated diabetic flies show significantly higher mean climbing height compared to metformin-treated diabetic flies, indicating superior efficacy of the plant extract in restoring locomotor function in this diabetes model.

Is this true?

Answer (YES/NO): NO